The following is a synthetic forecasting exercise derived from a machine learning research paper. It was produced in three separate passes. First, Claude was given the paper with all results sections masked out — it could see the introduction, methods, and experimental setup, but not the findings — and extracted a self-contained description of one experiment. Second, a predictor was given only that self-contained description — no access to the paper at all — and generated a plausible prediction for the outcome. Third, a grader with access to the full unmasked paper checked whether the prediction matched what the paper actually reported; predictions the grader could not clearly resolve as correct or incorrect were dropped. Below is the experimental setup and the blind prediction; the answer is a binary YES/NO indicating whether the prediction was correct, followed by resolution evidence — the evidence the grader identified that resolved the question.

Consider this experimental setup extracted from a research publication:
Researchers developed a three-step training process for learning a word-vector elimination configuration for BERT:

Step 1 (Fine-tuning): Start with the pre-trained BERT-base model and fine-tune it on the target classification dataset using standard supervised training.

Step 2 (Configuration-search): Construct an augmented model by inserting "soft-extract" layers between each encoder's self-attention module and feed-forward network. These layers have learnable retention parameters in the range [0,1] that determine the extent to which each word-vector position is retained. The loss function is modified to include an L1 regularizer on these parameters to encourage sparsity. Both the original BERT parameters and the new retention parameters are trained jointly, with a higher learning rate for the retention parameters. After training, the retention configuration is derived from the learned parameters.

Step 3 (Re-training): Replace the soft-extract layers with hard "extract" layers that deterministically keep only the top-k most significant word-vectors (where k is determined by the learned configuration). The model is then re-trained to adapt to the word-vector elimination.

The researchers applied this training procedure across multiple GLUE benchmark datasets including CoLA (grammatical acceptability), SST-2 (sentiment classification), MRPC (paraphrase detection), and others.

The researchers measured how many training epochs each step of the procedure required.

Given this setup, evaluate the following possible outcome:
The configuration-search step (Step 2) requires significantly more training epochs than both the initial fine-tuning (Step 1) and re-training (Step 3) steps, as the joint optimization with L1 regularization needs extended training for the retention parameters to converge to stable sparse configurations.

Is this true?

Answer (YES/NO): NO